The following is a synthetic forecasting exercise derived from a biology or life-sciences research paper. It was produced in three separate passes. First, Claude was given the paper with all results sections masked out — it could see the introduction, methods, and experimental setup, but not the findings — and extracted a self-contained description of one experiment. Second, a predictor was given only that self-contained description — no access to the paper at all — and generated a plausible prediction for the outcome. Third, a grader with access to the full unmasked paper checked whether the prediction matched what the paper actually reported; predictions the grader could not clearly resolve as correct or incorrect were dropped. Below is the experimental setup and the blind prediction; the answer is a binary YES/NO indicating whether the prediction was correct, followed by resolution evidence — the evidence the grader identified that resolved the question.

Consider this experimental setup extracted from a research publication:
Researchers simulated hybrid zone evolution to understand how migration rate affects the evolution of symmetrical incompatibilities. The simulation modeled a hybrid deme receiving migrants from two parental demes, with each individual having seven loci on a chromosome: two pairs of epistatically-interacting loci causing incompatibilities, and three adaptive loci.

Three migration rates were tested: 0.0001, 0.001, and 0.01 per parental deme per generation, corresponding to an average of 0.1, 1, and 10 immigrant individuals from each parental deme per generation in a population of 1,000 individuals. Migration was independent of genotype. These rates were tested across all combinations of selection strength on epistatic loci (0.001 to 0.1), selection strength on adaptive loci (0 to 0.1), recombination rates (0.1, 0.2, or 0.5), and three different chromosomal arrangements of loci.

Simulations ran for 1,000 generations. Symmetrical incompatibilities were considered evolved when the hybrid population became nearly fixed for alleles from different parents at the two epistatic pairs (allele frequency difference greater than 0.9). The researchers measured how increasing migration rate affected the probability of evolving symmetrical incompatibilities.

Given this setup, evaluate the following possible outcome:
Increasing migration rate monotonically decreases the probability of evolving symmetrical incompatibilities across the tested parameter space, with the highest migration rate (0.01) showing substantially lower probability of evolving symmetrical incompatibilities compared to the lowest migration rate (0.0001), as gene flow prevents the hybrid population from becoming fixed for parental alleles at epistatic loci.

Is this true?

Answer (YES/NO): NO